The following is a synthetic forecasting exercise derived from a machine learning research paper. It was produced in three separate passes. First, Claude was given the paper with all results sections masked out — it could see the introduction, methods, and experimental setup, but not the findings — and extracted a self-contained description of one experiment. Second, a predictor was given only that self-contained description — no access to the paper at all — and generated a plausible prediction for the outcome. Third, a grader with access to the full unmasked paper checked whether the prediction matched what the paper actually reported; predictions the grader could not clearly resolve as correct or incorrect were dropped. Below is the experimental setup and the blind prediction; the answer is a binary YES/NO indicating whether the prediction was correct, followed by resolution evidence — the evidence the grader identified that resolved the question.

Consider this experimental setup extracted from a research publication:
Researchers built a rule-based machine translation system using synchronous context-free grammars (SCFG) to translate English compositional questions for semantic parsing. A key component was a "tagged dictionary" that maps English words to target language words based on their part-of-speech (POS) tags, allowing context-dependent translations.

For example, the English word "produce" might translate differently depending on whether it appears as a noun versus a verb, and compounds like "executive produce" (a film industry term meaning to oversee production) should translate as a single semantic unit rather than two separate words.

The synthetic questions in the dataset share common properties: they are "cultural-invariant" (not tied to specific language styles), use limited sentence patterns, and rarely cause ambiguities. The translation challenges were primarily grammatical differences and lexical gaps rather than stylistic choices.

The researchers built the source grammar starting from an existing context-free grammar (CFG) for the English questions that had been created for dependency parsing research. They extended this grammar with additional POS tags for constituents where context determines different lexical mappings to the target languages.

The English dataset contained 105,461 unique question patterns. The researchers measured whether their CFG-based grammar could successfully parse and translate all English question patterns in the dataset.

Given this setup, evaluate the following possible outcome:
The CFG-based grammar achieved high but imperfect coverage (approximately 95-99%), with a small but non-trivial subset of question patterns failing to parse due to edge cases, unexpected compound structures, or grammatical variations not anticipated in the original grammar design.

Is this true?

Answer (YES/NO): NO